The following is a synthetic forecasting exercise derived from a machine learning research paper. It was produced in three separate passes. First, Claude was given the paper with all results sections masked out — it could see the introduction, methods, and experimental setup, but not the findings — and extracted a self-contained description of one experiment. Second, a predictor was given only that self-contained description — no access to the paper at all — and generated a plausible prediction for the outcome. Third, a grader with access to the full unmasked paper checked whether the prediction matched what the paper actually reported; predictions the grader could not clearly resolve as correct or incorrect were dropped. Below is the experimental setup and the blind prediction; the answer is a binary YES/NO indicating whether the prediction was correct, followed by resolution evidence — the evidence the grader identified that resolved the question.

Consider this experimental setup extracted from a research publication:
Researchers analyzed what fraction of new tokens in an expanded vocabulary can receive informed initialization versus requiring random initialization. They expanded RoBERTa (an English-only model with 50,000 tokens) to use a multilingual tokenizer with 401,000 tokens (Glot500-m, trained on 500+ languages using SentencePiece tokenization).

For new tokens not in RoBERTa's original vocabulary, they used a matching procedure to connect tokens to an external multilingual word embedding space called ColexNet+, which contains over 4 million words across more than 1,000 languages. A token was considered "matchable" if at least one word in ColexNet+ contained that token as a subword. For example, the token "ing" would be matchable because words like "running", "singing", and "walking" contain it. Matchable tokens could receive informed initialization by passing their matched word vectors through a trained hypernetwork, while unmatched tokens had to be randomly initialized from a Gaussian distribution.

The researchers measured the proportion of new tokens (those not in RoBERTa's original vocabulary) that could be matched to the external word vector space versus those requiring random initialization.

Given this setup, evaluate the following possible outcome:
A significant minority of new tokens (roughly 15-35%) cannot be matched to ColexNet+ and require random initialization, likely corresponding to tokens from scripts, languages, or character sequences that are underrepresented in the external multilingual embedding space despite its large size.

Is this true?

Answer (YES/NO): NO